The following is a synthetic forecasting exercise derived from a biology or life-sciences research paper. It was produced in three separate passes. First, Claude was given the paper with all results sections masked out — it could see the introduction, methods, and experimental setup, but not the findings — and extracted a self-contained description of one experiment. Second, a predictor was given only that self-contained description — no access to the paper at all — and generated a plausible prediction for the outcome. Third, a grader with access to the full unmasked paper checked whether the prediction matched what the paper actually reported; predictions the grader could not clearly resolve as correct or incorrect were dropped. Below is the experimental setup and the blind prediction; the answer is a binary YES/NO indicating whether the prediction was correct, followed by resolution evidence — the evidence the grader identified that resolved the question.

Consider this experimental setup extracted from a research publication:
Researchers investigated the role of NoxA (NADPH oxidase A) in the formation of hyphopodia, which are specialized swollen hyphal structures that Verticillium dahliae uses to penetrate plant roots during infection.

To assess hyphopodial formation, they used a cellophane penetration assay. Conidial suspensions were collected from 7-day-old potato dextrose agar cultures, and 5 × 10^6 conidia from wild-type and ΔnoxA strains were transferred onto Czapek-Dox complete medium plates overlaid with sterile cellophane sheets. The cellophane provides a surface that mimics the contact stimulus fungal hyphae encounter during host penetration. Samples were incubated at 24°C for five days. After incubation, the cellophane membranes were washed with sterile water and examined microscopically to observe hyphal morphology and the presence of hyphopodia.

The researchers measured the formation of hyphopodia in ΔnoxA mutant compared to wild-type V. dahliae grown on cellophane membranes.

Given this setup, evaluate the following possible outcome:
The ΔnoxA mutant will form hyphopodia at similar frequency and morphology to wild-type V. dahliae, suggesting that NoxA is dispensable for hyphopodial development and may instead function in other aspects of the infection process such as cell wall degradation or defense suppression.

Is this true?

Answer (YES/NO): NO